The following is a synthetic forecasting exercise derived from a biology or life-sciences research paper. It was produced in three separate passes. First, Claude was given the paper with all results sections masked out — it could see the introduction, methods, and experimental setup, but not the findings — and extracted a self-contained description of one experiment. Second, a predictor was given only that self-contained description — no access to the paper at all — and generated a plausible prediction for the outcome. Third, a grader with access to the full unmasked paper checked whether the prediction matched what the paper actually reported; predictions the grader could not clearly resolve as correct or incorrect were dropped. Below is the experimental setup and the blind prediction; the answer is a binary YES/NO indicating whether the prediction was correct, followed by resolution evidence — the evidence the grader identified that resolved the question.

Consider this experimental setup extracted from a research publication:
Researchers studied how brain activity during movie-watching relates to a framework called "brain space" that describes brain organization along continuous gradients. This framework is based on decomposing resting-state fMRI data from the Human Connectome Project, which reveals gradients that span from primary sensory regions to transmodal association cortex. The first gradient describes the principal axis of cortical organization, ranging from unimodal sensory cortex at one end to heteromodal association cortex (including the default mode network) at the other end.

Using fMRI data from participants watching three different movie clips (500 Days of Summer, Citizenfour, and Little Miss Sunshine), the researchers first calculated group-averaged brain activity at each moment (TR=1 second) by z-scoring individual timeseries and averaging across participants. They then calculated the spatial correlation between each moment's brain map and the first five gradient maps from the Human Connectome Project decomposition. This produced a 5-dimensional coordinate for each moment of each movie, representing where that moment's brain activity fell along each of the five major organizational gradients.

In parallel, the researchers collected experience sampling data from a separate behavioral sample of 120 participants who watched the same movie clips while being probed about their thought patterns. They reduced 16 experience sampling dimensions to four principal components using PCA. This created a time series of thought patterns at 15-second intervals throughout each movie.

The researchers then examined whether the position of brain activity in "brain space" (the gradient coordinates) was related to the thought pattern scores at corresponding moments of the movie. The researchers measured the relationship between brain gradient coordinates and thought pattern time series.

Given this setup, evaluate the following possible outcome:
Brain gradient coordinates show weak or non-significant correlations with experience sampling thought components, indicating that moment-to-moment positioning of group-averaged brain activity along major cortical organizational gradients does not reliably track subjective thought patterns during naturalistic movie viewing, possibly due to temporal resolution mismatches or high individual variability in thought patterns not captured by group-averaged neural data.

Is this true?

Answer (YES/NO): NO